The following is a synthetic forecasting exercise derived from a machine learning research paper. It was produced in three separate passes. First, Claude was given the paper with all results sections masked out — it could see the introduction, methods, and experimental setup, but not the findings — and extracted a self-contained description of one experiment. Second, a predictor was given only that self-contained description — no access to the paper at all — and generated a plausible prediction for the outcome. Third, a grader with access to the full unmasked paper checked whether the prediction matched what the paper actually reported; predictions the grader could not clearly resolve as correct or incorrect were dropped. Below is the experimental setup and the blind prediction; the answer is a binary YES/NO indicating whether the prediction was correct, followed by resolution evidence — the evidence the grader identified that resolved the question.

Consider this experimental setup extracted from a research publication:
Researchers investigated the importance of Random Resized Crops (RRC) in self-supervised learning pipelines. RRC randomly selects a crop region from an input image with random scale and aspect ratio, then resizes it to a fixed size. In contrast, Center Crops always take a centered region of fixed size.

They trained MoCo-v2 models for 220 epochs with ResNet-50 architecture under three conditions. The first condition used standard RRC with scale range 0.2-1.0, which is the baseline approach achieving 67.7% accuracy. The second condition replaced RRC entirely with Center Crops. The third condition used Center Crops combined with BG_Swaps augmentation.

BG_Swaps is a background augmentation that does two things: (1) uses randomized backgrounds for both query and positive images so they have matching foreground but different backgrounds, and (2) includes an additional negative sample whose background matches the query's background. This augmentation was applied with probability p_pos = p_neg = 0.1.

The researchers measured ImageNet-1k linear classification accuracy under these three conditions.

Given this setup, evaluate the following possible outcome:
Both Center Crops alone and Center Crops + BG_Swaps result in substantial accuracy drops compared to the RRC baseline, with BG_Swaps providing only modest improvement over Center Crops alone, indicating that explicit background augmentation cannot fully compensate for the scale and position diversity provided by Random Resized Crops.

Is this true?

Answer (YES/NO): NO